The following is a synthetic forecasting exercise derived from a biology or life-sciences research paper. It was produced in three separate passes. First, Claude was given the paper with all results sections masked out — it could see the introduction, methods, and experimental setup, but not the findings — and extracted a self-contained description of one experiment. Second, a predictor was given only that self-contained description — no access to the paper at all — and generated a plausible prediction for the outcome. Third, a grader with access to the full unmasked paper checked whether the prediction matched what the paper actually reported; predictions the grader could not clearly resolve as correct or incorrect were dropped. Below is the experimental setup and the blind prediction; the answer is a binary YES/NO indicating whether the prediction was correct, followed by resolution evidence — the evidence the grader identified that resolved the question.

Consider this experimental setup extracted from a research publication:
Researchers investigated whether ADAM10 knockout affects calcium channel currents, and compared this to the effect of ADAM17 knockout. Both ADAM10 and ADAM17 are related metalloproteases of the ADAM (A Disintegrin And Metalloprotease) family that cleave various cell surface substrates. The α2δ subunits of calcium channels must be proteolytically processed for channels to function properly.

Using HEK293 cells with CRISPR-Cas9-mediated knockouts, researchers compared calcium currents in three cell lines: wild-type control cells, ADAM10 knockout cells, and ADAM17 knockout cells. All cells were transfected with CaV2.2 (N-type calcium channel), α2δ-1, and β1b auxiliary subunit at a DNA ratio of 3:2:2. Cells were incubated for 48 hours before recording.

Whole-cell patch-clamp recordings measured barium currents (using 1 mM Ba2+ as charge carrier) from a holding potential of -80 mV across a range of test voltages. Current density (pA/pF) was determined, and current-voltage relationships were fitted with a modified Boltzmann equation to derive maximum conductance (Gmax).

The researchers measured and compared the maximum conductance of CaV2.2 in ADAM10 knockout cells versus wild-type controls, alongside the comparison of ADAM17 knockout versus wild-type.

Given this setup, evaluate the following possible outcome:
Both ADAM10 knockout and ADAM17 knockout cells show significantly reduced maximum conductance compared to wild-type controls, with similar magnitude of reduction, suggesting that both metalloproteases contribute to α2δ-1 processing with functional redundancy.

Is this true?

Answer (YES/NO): NO